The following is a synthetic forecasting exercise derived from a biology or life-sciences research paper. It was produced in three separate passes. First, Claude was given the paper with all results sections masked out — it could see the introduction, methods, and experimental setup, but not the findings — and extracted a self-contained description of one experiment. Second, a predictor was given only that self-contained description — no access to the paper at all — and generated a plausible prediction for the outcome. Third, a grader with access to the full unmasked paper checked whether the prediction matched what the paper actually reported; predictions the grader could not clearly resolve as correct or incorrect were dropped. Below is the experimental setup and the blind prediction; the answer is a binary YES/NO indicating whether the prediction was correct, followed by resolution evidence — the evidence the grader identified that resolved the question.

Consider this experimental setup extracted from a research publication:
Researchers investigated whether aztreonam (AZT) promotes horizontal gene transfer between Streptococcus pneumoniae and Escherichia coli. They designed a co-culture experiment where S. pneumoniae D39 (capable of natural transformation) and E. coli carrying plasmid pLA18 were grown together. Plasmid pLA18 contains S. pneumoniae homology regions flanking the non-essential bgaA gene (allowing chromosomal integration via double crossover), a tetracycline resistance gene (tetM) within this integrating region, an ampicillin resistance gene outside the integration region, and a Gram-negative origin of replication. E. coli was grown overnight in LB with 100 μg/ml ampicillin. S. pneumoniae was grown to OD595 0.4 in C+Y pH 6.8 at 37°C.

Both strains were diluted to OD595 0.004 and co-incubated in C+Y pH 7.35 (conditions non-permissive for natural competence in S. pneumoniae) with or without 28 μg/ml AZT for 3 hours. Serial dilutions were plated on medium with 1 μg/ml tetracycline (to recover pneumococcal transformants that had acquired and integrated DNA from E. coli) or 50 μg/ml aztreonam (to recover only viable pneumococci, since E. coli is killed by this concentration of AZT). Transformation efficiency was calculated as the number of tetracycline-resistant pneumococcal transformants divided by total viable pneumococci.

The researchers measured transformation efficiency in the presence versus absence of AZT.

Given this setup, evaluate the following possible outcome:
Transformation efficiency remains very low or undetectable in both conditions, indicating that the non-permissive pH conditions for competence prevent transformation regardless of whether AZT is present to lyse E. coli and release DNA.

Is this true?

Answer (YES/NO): NO